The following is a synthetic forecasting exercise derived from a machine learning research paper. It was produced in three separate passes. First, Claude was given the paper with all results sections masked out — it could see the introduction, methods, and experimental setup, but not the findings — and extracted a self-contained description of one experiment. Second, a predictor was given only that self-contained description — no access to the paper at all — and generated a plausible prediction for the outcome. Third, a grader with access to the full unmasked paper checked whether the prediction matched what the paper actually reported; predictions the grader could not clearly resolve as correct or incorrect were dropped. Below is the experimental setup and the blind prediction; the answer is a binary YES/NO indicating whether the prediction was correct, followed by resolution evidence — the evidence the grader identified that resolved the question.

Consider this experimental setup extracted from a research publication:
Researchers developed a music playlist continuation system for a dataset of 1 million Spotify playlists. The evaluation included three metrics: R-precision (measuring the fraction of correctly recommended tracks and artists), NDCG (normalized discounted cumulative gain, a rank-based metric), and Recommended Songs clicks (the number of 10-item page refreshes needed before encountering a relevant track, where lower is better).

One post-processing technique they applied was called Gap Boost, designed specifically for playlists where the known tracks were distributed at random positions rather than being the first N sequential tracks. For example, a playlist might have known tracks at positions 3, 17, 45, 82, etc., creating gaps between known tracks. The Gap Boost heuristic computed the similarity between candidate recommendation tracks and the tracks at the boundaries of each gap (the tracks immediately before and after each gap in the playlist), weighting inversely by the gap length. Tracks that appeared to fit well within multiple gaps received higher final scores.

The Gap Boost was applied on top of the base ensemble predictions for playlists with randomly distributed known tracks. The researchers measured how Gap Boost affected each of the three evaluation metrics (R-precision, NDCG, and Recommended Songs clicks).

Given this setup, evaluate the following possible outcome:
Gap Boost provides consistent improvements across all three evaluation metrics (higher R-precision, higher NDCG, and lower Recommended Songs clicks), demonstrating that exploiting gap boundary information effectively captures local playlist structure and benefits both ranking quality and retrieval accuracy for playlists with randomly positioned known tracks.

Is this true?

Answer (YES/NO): NO